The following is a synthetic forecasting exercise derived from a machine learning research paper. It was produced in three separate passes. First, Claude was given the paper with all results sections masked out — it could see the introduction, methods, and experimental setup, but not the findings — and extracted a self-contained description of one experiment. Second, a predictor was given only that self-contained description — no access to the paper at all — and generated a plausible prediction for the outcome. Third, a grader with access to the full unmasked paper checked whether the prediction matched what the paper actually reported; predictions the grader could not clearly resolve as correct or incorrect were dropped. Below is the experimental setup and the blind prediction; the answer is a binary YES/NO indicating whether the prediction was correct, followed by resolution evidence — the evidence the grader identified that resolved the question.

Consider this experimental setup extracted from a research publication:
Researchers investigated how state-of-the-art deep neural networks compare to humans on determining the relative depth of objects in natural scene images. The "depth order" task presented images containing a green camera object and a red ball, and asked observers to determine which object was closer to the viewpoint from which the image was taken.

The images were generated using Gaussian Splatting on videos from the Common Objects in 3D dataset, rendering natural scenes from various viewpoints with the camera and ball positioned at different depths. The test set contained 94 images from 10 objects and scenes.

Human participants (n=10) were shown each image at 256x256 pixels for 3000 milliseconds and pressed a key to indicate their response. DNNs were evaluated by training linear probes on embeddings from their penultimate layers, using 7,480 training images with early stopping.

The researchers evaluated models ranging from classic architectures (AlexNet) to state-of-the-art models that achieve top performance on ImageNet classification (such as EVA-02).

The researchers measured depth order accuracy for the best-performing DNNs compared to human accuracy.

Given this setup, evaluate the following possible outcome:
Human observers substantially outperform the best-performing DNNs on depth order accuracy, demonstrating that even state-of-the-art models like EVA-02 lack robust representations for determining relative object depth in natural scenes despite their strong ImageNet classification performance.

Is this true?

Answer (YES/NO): NO